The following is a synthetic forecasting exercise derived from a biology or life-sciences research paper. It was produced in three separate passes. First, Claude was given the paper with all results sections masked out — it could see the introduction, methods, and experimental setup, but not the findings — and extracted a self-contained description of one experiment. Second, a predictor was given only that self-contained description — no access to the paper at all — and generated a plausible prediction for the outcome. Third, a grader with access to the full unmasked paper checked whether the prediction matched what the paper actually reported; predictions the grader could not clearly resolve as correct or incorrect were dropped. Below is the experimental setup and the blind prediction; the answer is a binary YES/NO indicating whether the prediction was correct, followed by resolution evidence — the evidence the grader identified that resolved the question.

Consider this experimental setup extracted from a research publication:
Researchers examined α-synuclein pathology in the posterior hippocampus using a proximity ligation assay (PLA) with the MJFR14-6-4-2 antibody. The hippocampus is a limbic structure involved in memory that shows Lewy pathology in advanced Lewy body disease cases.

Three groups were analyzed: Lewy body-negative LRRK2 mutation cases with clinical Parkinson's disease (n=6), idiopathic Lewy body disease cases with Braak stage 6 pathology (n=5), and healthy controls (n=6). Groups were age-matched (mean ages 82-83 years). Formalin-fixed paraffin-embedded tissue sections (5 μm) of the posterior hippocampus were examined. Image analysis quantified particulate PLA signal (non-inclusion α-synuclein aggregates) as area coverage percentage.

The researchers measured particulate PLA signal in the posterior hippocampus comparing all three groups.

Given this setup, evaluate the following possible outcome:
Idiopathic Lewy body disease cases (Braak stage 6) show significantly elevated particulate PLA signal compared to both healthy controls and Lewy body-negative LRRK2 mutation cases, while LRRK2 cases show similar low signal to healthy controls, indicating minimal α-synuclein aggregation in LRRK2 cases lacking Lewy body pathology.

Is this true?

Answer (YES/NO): NO